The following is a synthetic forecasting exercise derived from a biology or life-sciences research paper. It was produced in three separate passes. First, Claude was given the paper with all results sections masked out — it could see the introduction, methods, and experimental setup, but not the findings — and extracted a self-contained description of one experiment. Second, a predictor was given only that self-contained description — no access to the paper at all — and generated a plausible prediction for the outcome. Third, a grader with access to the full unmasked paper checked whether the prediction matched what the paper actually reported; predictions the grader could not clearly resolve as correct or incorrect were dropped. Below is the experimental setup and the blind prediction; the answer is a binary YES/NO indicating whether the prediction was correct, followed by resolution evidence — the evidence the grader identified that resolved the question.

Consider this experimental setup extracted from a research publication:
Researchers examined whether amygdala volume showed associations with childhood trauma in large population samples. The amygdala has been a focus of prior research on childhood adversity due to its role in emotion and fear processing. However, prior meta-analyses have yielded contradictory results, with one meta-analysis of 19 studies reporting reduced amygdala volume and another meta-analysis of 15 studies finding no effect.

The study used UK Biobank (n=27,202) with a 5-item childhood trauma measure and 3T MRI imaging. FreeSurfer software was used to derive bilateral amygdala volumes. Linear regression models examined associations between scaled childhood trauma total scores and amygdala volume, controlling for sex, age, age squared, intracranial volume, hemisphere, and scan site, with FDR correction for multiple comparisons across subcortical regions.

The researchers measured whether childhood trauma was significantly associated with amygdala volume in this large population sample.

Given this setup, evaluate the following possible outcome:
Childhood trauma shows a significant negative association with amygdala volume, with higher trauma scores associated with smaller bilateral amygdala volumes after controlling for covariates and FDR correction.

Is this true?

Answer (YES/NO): NO